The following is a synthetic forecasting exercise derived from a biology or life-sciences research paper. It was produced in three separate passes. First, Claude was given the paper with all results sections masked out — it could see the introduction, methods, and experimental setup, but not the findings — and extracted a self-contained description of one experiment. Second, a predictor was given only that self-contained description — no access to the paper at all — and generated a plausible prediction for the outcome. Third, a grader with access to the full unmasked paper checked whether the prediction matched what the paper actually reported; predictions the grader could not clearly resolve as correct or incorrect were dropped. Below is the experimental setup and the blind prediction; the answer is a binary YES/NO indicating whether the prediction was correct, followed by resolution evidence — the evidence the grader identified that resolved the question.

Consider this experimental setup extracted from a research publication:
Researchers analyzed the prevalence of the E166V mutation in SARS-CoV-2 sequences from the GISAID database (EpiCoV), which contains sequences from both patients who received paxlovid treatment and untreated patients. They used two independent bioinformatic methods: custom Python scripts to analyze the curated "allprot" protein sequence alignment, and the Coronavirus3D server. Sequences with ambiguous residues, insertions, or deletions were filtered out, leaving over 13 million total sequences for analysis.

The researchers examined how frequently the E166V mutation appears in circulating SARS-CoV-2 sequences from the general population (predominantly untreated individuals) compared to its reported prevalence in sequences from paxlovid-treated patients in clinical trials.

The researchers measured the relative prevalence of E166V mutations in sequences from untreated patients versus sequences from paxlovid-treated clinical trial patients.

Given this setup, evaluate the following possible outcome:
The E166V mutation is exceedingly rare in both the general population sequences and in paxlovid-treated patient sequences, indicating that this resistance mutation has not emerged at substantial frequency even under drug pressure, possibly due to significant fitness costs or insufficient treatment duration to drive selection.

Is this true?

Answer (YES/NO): NO